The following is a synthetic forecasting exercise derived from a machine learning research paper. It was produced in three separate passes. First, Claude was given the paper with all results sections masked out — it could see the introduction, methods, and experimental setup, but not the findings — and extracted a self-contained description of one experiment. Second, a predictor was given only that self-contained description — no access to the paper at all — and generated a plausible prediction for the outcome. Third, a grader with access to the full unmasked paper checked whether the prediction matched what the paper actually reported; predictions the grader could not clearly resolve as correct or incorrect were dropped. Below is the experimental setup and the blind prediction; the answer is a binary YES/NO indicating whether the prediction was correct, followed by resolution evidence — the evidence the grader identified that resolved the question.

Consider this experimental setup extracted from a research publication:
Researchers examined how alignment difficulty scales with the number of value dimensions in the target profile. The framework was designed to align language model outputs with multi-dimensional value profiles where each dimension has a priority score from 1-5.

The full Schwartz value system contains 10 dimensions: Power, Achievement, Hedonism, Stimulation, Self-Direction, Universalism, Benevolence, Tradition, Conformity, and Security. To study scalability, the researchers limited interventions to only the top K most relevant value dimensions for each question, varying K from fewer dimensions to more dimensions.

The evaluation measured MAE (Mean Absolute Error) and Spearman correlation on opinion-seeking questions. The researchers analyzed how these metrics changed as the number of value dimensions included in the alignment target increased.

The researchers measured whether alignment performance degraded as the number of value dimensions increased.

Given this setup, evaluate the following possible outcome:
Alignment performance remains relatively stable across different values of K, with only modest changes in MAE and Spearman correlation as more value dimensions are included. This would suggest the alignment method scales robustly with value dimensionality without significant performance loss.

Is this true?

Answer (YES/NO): NO